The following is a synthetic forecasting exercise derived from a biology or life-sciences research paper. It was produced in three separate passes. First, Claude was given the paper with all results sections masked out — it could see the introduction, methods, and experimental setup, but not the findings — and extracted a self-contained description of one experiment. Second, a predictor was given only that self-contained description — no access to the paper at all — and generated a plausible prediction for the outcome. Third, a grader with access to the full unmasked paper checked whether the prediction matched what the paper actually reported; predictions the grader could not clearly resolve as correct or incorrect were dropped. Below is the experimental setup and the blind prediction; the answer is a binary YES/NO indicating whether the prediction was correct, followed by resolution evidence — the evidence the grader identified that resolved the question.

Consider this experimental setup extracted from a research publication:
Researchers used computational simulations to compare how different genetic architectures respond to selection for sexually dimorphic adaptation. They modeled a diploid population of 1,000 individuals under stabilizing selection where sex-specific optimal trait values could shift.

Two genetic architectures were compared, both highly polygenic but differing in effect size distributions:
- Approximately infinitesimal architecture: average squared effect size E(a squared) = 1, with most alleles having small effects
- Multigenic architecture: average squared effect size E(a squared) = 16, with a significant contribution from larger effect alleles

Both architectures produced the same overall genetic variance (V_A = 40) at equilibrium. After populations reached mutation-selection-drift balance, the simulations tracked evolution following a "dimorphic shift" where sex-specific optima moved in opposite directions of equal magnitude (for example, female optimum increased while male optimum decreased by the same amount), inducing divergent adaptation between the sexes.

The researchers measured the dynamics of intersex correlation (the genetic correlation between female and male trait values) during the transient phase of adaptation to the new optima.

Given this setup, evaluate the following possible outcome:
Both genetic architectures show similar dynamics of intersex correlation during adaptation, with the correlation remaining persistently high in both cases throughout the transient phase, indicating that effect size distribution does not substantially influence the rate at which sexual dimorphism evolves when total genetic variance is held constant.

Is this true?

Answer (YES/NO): NO